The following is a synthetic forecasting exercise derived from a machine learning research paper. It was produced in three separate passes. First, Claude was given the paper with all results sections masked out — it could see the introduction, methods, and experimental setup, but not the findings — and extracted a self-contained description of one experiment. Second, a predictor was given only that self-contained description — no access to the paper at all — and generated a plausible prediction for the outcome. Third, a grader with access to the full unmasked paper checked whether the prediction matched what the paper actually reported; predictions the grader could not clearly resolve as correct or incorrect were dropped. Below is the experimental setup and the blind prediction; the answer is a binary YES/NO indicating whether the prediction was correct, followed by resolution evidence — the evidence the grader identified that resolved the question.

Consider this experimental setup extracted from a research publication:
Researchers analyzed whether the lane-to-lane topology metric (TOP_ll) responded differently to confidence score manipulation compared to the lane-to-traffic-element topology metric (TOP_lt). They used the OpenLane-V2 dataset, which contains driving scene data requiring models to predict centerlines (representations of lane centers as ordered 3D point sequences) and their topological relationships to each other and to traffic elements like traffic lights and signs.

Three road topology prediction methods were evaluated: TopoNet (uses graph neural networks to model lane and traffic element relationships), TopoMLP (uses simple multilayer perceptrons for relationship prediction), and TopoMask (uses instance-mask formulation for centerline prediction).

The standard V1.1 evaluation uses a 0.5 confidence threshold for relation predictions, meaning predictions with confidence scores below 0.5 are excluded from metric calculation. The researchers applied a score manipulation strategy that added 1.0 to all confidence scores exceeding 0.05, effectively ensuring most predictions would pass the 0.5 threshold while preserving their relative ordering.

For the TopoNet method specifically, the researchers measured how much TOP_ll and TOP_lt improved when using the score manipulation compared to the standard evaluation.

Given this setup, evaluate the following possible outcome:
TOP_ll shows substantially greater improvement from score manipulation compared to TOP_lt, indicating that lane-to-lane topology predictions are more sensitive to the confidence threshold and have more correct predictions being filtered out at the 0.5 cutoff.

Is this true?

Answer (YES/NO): YES